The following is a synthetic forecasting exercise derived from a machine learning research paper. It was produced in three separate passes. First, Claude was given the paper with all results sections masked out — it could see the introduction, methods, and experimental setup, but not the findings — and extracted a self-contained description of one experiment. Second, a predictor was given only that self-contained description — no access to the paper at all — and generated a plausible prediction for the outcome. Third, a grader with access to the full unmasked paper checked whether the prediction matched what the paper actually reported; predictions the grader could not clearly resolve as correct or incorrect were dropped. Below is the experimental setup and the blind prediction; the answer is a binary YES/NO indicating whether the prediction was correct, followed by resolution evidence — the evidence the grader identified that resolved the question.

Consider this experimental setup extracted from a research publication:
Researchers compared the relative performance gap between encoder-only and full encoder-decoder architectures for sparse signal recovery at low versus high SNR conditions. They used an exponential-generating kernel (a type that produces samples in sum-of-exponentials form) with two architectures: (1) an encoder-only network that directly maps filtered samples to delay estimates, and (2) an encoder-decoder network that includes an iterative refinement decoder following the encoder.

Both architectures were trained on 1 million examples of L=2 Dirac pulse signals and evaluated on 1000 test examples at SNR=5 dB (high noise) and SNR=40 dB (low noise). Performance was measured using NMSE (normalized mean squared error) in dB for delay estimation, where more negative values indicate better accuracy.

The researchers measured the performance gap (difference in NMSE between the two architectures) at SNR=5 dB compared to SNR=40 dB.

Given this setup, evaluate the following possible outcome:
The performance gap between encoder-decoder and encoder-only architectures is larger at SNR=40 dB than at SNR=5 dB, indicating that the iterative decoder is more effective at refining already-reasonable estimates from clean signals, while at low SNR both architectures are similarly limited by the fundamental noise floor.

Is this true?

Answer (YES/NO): NO